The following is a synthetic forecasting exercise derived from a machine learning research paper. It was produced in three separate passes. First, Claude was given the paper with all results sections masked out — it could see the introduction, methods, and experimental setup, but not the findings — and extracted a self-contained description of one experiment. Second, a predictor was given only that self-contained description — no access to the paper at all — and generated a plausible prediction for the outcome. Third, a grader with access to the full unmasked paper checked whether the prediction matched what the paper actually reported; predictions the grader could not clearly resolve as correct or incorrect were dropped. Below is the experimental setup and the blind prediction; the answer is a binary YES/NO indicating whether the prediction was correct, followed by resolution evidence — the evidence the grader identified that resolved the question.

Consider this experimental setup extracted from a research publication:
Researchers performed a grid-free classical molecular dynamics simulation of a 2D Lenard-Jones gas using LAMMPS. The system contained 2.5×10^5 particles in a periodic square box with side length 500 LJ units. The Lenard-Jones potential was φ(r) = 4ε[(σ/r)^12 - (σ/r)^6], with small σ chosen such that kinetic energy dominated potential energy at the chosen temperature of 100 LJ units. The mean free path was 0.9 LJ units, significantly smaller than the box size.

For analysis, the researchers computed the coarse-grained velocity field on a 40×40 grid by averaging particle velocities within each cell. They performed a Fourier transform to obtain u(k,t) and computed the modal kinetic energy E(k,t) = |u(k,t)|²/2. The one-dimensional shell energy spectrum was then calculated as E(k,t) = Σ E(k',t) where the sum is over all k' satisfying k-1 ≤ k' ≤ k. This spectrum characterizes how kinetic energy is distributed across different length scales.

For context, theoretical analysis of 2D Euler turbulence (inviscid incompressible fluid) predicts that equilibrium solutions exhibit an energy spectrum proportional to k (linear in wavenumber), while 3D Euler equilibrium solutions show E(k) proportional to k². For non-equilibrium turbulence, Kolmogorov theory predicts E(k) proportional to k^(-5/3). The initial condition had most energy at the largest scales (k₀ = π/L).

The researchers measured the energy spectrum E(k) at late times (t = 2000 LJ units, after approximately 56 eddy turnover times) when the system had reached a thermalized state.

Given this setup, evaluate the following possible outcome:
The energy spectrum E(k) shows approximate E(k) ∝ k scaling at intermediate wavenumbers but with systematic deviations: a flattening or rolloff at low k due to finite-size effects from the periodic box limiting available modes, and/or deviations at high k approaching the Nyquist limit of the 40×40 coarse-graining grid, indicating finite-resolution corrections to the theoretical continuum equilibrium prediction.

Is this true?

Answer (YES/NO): NO